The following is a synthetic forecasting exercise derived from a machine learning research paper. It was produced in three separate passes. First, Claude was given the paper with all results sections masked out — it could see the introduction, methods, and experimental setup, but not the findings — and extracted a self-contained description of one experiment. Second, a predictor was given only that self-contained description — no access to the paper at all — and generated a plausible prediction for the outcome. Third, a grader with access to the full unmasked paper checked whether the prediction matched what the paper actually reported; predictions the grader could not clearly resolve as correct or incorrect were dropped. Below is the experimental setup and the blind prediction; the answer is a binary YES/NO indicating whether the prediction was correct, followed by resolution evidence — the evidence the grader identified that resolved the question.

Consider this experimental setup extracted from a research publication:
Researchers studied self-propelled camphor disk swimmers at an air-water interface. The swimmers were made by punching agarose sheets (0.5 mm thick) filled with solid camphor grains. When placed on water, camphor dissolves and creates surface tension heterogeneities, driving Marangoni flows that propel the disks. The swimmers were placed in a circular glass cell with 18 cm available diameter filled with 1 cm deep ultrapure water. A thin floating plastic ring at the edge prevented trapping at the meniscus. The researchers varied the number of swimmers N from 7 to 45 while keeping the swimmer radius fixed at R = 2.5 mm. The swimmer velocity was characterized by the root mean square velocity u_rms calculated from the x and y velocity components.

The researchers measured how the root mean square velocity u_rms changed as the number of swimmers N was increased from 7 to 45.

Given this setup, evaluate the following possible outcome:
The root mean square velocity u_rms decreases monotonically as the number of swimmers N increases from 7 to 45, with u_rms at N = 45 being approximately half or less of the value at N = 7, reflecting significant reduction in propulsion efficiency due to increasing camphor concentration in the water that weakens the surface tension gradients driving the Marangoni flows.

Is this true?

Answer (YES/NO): YES